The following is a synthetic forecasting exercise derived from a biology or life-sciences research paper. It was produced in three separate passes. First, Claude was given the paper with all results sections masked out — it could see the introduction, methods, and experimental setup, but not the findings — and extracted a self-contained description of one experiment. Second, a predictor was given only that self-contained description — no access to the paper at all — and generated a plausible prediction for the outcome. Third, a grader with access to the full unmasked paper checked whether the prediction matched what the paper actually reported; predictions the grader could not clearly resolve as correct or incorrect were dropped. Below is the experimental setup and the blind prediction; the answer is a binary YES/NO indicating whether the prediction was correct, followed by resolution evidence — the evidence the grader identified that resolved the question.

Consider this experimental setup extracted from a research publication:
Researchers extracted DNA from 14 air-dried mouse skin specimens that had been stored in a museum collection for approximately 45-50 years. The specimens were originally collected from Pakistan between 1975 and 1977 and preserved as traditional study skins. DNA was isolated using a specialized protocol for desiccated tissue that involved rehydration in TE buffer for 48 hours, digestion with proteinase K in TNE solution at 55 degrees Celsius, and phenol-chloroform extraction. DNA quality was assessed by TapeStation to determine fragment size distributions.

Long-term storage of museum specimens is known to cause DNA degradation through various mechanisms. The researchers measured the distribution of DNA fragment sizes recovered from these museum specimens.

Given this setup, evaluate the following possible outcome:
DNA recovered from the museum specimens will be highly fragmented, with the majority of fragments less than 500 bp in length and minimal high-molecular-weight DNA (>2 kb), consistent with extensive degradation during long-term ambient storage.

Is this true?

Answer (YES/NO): YES